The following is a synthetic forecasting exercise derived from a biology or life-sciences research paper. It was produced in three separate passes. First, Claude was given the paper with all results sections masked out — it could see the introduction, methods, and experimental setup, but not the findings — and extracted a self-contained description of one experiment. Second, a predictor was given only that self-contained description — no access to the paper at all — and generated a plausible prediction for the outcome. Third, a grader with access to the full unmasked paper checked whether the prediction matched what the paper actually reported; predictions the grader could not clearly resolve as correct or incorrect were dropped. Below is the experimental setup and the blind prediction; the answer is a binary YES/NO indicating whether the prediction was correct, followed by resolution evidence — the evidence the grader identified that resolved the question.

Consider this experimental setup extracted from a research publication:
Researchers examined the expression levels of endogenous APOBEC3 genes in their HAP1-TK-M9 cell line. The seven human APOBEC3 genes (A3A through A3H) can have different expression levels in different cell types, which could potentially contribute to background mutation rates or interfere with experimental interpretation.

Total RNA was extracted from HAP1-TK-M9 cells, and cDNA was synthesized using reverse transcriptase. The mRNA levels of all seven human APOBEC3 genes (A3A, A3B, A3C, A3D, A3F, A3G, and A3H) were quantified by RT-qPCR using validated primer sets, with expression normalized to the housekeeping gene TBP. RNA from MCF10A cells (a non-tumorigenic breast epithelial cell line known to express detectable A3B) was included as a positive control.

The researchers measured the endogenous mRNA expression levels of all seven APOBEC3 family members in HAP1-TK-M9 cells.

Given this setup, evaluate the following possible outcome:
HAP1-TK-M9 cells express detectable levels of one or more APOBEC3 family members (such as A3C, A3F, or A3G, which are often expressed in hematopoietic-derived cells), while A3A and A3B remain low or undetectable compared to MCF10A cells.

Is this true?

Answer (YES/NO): YES